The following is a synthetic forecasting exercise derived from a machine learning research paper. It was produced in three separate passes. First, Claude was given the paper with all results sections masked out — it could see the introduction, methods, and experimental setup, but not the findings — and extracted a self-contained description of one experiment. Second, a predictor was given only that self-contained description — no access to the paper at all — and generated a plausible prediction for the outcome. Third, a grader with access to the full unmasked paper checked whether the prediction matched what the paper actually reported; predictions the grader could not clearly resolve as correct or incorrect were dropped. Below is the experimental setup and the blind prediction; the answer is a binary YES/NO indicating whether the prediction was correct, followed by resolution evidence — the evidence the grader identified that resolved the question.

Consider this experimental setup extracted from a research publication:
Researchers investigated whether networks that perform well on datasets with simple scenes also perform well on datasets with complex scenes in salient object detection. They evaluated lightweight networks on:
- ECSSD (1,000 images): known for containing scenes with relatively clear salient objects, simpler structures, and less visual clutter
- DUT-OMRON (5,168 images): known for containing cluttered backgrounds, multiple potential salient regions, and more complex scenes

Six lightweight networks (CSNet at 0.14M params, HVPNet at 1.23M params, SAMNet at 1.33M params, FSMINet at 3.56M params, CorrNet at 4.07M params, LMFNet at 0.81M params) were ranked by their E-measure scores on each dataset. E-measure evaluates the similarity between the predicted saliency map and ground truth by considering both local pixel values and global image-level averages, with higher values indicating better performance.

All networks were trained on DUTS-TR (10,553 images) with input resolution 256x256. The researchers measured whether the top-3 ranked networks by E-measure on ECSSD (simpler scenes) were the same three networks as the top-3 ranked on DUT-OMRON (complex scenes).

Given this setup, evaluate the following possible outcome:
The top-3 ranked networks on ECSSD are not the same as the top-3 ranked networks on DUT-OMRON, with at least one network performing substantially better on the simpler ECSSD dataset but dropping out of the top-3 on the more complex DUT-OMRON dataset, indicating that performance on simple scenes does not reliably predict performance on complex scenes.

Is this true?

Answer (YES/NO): NO